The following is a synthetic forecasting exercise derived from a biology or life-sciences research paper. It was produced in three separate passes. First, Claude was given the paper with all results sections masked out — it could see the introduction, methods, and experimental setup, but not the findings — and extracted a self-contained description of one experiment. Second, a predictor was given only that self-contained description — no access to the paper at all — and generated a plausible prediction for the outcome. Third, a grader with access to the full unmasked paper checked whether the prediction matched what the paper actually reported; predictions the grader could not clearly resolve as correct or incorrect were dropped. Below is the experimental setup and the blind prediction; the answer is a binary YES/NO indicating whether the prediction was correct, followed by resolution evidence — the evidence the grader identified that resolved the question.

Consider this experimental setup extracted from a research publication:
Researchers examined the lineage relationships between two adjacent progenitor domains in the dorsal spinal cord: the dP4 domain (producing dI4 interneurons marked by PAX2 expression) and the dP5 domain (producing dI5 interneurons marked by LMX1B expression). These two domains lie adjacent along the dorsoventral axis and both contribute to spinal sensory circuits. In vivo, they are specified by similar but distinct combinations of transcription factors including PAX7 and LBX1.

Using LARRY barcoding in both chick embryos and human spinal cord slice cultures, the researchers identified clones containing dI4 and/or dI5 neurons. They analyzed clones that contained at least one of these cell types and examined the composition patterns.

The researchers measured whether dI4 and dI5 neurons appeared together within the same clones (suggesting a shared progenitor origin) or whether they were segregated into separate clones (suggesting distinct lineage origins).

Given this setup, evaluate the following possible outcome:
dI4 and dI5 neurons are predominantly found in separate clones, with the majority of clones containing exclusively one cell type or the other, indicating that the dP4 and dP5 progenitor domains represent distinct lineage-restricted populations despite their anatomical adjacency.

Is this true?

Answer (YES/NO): NO